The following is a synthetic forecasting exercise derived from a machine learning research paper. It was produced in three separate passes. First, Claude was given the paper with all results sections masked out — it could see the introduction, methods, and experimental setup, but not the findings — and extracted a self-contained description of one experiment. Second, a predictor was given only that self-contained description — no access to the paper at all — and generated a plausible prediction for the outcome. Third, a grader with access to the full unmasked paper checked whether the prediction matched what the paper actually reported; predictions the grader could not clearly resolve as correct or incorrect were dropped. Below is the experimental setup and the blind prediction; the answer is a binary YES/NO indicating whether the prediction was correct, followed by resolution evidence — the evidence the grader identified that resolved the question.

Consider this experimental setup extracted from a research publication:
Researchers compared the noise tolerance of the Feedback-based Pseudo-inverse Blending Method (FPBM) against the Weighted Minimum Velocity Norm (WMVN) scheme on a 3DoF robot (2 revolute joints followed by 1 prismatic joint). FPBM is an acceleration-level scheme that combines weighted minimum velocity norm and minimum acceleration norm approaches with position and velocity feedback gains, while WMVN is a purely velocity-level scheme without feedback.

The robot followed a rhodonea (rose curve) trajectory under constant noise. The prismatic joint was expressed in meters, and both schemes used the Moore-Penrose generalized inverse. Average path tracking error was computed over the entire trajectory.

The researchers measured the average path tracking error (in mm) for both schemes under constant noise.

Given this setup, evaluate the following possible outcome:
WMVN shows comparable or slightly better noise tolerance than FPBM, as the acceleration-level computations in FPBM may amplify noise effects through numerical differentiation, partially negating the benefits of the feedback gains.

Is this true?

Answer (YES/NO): NO